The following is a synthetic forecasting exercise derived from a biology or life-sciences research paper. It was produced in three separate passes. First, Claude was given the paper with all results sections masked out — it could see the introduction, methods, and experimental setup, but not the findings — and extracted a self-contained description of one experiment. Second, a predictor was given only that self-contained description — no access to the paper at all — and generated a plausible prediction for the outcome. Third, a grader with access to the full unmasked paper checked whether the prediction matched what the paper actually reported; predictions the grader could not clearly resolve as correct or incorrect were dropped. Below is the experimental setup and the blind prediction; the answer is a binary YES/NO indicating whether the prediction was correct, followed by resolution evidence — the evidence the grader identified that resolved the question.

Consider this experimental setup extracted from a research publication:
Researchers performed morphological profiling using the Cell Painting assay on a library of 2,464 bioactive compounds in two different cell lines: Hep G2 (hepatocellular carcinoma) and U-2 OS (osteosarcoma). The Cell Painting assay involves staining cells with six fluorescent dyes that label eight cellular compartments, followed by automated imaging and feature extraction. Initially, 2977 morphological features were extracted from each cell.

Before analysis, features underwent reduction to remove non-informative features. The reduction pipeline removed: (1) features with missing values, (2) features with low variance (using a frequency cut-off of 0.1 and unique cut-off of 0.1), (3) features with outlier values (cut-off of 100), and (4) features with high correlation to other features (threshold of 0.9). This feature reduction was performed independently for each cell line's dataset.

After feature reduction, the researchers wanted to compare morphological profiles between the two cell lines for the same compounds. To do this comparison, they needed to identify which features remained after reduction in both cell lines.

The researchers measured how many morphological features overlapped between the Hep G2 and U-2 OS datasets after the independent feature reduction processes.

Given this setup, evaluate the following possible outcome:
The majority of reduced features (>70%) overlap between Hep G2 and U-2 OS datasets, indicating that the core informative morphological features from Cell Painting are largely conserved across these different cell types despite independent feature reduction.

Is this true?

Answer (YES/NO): NO